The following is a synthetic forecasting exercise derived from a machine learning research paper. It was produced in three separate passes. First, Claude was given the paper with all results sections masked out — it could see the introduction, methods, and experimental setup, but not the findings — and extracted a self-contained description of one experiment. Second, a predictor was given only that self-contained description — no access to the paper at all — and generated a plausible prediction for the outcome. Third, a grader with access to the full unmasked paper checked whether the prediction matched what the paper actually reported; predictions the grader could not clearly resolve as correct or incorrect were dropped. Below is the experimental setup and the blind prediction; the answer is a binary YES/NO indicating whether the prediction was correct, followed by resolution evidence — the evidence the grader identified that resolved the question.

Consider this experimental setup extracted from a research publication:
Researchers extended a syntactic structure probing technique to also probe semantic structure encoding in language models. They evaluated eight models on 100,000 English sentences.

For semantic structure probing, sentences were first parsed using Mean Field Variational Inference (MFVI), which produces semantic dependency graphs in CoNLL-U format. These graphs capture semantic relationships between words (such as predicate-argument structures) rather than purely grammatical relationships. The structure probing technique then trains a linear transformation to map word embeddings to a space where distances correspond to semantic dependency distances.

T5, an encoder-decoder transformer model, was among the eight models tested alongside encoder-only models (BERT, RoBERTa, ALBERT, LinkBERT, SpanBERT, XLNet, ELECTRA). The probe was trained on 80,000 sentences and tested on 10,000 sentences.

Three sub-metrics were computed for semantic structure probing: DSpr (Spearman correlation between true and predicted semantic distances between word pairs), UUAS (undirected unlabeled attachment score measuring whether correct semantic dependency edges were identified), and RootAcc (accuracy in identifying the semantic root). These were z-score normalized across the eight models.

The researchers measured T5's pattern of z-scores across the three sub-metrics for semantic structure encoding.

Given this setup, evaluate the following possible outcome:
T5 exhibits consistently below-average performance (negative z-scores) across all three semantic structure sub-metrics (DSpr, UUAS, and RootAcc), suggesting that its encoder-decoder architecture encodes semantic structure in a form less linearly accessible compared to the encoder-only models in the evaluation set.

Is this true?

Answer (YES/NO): NO